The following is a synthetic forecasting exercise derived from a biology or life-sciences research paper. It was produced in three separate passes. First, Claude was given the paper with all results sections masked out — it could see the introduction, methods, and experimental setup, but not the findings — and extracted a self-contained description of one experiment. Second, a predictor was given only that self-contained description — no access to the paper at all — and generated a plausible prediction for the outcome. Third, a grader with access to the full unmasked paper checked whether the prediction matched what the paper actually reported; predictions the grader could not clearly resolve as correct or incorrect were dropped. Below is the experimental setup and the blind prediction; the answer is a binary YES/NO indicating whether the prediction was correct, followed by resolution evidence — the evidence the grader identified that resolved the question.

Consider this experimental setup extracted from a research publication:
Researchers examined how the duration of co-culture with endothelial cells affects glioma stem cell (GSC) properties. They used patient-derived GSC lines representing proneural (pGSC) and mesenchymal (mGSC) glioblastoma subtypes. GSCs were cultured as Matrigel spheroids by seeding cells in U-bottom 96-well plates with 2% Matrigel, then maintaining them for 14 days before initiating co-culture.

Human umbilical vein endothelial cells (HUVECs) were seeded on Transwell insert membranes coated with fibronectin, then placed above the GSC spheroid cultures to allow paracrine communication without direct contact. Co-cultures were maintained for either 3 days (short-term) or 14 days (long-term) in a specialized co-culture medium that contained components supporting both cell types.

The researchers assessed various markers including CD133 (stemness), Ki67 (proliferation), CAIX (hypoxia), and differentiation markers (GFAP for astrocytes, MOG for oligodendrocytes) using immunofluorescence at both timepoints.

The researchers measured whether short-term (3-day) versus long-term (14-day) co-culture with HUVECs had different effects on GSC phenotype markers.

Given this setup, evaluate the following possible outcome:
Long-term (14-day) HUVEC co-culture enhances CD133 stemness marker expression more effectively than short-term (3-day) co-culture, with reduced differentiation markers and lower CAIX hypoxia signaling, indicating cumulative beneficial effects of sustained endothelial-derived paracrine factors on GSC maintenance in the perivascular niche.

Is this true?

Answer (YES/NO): NO